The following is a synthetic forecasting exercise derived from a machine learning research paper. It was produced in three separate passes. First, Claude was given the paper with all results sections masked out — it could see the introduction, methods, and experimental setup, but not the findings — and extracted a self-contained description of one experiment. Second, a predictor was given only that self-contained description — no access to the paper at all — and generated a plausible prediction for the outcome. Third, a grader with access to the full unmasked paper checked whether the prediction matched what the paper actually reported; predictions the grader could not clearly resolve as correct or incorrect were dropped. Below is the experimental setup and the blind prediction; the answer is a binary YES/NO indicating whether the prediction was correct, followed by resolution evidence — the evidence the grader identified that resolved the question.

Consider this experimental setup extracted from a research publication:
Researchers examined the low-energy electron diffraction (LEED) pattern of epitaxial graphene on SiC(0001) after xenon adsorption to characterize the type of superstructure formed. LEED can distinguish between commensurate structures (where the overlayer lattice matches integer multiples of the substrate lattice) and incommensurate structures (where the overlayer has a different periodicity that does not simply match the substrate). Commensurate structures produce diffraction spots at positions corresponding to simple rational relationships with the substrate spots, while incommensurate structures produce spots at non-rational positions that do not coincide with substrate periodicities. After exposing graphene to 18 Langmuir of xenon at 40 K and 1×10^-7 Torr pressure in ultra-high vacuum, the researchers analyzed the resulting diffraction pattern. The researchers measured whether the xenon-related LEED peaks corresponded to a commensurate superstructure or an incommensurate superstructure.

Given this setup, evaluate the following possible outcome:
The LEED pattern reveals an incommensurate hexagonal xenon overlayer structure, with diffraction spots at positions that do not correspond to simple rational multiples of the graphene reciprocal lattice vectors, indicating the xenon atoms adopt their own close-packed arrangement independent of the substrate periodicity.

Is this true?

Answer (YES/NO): YES